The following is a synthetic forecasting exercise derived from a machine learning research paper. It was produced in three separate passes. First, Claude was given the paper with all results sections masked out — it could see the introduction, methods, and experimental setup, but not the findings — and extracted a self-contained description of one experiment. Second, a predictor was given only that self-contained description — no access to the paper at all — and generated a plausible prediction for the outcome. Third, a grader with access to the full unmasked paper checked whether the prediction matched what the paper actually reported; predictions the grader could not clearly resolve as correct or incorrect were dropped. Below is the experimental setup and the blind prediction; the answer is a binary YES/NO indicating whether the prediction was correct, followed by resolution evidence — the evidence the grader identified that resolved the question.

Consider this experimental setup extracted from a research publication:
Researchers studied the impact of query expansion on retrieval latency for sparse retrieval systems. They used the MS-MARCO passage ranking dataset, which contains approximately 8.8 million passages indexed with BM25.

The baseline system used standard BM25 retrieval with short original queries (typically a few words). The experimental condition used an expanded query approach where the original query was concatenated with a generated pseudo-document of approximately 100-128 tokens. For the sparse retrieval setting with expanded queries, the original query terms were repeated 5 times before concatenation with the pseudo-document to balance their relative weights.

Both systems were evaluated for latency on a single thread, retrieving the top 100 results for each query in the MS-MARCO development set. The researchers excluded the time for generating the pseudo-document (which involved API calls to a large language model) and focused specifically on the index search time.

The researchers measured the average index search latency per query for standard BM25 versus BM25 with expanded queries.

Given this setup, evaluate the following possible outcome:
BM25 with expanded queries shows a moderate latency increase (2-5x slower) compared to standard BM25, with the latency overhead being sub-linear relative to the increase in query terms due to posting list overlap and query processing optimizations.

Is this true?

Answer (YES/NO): NO